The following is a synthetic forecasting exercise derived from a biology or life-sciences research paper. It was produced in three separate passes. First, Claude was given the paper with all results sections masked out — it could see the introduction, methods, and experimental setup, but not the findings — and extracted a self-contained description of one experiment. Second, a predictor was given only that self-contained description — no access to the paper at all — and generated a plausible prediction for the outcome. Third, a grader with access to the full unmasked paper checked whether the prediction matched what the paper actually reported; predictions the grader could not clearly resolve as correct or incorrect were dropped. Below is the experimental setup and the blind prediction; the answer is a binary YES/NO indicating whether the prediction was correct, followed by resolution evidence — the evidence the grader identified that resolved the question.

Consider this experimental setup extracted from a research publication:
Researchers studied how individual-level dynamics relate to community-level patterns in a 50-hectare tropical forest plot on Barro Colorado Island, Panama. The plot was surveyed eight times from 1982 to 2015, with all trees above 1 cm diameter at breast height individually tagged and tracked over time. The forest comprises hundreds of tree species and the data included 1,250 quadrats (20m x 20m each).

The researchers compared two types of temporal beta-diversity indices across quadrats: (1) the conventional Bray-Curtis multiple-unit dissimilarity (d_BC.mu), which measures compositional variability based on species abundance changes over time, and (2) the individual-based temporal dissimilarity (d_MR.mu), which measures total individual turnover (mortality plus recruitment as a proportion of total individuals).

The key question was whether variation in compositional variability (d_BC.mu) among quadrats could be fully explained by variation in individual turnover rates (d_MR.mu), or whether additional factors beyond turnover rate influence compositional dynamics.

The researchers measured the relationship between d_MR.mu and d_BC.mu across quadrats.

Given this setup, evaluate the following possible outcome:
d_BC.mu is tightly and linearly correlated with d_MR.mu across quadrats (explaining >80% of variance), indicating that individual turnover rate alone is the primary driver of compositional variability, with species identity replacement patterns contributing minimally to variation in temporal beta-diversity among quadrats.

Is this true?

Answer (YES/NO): NO